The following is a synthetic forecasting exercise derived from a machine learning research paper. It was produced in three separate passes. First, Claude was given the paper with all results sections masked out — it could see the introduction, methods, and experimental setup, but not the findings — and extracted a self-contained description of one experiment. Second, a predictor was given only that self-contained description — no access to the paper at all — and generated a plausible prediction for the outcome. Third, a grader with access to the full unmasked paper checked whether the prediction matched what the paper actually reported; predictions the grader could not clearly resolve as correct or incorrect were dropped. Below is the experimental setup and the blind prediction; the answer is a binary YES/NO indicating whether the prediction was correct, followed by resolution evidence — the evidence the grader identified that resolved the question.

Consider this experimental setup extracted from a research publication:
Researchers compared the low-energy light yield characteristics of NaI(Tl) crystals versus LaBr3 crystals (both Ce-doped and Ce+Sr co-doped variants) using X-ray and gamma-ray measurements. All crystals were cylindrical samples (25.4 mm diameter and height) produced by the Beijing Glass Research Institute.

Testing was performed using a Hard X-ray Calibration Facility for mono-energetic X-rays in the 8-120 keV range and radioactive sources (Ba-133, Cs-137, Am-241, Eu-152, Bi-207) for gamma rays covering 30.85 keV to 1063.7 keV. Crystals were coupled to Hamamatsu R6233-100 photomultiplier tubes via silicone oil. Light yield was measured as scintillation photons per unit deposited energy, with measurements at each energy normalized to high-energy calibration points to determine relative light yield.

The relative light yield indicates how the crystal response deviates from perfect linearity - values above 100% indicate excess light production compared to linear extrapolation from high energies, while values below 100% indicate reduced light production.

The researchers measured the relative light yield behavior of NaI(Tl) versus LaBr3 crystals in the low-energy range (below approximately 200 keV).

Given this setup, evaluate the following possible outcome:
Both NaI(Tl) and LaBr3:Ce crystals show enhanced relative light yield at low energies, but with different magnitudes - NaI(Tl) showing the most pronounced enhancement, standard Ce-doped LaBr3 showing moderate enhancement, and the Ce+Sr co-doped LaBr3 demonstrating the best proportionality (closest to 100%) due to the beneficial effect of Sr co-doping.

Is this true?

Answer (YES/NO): NO